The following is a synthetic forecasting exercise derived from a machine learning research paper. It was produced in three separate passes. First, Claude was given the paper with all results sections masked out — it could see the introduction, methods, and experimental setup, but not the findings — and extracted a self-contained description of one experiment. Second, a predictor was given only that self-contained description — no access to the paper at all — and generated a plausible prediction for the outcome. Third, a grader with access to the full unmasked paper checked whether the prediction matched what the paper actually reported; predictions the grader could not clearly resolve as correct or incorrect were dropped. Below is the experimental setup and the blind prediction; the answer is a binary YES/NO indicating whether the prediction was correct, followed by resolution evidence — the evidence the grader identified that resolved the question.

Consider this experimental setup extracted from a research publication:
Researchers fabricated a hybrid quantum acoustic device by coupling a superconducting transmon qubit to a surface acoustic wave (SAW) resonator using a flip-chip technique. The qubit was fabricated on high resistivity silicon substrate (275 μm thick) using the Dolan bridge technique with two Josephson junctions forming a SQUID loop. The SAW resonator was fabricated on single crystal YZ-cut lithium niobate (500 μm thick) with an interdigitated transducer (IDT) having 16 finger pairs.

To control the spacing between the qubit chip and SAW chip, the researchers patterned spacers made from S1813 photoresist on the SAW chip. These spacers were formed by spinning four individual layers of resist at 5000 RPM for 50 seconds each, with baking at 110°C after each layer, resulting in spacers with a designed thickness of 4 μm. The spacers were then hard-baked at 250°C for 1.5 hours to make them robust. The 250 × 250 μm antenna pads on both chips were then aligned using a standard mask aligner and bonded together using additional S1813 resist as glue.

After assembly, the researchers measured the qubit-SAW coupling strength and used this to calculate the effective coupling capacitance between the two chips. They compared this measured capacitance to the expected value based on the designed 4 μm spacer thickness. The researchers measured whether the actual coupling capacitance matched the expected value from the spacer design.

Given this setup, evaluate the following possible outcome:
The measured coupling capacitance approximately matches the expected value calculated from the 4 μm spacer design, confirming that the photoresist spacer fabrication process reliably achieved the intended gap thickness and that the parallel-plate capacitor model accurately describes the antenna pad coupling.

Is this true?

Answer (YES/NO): NO